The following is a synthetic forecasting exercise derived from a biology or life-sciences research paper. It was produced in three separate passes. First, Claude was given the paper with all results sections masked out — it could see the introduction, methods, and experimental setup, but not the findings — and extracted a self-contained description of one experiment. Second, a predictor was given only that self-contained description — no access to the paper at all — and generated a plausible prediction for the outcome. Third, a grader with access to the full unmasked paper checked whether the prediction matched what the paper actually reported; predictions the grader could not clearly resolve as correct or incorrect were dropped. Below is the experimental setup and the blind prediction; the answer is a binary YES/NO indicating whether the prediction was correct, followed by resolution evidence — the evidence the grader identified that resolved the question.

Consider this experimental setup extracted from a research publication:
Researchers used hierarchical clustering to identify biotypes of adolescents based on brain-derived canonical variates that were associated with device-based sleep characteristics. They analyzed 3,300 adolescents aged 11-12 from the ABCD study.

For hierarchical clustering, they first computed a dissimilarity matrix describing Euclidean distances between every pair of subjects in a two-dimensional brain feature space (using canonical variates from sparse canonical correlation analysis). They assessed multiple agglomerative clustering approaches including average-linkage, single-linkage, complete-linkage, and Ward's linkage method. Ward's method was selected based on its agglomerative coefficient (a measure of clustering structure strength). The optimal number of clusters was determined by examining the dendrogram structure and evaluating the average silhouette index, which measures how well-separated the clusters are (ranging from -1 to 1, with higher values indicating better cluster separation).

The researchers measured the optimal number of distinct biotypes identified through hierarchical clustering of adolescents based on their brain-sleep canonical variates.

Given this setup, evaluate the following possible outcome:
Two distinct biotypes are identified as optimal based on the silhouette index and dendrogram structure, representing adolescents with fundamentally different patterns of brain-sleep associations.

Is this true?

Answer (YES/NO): NO